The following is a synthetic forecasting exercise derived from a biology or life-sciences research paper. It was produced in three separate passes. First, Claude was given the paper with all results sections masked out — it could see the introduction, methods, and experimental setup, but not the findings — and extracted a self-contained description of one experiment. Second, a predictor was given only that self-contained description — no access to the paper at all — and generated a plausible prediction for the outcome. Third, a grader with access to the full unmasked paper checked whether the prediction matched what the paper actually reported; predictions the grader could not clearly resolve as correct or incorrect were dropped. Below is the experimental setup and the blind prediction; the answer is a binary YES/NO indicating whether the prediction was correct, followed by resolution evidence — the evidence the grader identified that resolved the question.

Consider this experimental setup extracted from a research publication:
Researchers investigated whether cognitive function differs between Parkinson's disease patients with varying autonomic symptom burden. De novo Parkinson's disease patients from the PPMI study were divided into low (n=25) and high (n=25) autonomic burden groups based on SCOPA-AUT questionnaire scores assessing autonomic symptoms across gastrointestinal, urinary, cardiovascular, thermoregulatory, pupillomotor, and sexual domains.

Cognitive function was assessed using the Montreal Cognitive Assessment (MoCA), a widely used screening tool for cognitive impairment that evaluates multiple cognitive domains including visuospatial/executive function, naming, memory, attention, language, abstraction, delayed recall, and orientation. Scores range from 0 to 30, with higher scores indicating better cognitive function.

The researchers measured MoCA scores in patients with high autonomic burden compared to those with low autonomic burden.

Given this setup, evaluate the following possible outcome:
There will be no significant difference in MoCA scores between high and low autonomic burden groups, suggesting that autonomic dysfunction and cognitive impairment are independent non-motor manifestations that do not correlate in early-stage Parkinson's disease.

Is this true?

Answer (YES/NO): YES